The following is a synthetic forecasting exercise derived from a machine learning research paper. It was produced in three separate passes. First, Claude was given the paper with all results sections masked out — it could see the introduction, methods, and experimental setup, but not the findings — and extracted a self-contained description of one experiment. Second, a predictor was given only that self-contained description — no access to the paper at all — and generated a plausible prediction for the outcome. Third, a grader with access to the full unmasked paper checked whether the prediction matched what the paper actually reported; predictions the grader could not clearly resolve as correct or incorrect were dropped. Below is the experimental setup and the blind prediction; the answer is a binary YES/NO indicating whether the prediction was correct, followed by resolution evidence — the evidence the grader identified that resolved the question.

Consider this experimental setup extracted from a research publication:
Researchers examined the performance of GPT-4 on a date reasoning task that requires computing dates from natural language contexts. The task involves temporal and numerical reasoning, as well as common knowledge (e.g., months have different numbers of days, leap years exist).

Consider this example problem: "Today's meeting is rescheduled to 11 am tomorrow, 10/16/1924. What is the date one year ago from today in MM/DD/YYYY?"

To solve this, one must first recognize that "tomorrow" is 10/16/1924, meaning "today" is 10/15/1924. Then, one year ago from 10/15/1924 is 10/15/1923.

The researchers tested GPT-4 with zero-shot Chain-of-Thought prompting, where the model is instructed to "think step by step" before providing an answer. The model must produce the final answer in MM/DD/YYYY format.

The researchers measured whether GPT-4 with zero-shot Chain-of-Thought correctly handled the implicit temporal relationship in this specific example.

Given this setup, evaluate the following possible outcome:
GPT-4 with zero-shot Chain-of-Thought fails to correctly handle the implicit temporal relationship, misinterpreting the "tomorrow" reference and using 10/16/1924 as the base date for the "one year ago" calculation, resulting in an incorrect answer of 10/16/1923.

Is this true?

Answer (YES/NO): YES